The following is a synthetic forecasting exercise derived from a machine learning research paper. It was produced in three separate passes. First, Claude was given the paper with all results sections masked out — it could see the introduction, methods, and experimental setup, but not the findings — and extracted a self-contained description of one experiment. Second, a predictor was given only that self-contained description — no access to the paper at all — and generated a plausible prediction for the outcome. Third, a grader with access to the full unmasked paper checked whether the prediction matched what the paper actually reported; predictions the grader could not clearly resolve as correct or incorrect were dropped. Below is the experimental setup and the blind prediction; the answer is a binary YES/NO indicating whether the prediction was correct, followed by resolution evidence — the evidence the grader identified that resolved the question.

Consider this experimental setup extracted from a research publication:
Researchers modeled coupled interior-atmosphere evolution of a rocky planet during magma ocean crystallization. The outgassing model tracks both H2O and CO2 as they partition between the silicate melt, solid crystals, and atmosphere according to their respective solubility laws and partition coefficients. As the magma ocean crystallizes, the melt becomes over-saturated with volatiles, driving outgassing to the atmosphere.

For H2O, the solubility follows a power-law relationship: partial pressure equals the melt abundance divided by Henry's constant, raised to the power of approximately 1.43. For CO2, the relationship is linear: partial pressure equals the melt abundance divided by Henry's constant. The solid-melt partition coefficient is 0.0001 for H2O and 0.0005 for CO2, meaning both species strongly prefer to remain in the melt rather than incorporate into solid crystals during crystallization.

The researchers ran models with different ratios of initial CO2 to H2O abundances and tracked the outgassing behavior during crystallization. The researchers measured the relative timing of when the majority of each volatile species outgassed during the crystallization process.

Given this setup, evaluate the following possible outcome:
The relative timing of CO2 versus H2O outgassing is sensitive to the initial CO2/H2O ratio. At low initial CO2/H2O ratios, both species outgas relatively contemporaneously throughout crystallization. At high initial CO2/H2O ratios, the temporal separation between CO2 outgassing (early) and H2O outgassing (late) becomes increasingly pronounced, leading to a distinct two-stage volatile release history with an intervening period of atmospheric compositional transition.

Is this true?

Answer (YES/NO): NO